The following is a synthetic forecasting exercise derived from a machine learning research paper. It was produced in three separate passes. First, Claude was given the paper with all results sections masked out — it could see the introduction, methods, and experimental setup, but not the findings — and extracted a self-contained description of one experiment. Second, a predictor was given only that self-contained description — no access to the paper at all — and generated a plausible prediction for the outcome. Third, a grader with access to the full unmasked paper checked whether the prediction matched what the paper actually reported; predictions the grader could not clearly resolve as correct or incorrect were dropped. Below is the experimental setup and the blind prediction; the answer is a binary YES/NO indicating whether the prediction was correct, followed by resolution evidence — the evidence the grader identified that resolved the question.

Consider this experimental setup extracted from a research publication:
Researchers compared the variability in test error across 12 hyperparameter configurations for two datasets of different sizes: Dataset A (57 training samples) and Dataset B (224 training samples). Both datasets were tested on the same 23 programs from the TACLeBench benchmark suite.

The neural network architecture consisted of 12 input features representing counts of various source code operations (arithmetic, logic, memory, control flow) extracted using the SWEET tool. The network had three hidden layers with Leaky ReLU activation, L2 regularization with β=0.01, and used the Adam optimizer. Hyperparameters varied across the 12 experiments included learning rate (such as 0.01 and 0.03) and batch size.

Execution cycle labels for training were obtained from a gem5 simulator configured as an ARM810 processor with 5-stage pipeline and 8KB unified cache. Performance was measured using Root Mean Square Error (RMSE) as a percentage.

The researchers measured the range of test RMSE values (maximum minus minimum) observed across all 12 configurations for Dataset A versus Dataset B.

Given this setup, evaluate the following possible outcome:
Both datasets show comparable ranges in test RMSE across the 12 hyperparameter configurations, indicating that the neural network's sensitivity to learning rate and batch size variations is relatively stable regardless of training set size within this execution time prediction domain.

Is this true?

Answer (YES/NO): NO